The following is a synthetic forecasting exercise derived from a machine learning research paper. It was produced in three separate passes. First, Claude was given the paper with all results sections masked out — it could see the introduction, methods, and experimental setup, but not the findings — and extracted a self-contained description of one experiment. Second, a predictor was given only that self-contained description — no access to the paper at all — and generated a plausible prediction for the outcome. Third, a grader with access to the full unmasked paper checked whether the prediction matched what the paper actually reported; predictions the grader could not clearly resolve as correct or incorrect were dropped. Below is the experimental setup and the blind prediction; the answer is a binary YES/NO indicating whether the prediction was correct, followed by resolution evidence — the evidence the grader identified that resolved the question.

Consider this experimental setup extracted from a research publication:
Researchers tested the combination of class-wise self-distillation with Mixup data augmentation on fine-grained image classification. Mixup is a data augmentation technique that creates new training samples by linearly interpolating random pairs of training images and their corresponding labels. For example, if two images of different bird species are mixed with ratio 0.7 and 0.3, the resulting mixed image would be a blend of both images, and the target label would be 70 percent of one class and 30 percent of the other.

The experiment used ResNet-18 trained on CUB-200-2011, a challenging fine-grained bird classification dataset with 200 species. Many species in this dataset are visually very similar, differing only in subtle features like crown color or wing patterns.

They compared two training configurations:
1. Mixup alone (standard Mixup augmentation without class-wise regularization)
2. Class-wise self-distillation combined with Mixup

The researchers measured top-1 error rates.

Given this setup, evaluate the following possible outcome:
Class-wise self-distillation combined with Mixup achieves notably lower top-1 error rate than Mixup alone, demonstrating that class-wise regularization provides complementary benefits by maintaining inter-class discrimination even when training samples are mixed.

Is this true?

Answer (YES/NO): YES